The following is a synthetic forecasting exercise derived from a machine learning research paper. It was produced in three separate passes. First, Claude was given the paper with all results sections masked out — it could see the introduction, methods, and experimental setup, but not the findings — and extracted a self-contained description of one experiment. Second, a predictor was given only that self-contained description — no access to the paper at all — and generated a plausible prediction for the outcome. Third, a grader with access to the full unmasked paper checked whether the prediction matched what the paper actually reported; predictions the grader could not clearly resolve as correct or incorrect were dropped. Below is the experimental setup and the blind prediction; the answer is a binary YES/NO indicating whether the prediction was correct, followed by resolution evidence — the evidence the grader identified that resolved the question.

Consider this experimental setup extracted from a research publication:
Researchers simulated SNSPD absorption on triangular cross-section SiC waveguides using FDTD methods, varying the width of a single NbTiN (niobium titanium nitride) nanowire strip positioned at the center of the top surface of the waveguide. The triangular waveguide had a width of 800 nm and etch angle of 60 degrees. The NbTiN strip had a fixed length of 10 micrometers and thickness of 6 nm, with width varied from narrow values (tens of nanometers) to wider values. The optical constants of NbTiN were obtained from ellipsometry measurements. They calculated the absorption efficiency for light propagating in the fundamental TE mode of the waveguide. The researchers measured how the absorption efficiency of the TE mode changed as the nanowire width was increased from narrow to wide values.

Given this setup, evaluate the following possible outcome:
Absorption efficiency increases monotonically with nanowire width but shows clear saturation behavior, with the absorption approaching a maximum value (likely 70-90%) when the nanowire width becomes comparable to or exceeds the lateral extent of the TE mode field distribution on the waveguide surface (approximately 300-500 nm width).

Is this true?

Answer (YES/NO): NO